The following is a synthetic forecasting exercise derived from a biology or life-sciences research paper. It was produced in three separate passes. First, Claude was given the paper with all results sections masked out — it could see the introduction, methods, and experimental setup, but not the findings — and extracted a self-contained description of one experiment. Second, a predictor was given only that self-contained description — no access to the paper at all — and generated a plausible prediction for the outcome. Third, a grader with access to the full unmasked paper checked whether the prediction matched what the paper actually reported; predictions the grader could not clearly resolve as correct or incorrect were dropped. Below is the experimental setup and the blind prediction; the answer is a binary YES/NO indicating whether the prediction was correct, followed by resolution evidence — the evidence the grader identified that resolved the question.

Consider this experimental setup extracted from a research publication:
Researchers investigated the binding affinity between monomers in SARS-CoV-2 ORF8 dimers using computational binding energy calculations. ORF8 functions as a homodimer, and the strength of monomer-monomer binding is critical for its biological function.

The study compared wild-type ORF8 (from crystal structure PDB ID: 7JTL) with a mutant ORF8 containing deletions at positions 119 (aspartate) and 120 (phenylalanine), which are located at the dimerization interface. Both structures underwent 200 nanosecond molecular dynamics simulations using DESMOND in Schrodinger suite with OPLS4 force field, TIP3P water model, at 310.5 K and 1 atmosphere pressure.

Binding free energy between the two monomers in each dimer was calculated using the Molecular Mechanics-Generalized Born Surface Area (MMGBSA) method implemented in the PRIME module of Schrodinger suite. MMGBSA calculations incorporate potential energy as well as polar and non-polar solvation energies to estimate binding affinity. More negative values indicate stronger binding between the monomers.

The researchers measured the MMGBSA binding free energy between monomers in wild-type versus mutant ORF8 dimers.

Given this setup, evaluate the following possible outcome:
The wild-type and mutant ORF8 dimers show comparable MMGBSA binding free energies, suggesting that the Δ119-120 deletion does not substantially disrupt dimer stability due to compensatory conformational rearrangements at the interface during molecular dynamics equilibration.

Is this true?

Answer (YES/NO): NO